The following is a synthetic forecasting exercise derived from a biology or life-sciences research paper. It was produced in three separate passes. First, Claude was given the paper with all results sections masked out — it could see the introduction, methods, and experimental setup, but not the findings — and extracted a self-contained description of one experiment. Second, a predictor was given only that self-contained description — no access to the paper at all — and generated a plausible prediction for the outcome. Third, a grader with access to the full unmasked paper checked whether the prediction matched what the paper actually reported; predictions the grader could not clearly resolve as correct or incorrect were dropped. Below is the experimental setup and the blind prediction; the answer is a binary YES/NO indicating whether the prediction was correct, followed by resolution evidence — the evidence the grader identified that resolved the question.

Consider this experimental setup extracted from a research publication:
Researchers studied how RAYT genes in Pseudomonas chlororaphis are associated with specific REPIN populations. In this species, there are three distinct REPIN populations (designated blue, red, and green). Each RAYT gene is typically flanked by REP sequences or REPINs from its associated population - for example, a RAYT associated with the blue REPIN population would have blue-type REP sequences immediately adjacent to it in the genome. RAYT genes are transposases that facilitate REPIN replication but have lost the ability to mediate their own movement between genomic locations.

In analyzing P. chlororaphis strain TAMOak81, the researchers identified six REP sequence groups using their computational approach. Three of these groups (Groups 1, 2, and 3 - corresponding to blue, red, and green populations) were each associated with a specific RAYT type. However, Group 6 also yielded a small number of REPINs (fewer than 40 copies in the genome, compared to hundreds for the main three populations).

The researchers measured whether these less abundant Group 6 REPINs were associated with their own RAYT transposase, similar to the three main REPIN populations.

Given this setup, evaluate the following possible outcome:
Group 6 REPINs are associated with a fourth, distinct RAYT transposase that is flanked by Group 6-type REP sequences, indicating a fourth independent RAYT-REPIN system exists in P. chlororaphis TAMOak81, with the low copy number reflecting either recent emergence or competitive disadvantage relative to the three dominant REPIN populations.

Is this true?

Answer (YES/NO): NO